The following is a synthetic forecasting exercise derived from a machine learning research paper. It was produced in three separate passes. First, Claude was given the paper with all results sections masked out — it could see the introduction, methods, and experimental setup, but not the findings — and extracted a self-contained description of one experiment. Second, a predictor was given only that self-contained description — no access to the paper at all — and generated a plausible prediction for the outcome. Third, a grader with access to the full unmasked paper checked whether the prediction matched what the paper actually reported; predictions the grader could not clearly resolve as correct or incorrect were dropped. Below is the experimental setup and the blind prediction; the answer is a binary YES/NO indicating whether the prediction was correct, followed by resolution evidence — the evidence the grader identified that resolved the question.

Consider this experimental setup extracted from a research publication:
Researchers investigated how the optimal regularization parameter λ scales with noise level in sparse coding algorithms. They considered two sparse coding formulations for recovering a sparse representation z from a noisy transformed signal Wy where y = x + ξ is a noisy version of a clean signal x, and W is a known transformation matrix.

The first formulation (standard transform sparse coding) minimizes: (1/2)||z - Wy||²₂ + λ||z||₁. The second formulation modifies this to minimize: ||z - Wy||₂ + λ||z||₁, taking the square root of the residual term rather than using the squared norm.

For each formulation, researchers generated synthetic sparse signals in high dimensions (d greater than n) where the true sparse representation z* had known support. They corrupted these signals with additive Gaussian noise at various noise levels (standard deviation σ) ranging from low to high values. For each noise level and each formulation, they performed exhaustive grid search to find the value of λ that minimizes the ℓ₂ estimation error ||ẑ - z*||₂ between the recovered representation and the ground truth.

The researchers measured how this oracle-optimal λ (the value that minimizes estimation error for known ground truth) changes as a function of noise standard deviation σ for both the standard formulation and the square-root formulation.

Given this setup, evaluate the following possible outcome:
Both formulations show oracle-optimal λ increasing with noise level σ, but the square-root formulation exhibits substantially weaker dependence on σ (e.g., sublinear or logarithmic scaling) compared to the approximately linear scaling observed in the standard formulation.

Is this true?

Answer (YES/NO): NO